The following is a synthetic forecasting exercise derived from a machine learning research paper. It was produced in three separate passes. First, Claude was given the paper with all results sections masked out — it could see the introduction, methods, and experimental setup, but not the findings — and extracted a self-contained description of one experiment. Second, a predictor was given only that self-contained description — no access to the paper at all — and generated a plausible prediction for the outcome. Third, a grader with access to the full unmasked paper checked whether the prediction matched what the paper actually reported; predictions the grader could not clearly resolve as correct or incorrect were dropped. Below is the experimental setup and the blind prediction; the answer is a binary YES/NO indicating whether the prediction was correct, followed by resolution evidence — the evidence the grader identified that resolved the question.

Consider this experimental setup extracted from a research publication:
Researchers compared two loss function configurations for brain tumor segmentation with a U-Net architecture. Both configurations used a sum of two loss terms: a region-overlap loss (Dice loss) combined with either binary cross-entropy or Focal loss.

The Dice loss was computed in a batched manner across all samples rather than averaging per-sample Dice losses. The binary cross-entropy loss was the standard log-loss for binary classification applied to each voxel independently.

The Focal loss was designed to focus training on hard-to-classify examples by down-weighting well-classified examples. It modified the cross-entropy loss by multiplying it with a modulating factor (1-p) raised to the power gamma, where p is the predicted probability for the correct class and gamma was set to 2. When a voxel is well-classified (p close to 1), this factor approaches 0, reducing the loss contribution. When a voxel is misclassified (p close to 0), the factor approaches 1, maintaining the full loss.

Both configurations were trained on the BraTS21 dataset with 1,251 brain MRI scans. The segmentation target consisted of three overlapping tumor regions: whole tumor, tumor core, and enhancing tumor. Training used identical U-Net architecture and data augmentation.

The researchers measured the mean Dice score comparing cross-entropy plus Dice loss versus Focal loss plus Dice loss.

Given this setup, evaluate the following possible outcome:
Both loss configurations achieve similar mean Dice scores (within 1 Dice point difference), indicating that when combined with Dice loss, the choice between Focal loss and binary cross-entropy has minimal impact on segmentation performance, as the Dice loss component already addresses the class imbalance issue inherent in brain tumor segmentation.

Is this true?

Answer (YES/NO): YES